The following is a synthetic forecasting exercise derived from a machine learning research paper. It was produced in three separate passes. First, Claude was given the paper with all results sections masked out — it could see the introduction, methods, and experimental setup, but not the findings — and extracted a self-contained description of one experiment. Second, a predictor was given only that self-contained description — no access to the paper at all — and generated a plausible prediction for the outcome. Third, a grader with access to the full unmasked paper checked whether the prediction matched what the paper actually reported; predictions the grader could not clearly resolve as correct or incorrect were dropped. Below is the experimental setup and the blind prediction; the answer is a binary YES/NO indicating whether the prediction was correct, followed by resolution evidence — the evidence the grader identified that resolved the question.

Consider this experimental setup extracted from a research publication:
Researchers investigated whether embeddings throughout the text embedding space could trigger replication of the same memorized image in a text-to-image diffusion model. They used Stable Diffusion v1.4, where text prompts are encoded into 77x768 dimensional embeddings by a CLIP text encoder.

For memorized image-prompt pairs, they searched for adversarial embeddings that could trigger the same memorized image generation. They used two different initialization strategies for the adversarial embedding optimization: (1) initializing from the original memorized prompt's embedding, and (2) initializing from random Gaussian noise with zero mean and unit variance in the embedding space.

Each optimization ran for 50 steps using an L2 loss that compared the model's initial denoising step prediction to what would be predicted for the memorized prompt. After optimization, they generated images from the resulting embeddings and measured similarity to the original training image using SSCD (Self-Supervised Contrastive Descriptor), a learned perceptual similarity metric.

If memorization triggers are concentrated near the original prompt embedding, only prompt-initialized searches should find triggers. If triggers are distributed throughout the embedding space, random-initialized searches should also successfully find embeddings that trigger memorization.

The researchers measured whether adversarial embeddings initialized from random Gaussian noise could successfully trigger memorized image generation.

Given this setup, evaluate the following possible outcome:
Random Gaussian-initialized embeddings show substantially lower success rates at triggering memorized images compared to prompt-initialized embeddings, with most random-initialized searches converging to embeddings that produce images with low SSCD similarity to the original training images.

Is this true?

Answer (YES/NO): NO